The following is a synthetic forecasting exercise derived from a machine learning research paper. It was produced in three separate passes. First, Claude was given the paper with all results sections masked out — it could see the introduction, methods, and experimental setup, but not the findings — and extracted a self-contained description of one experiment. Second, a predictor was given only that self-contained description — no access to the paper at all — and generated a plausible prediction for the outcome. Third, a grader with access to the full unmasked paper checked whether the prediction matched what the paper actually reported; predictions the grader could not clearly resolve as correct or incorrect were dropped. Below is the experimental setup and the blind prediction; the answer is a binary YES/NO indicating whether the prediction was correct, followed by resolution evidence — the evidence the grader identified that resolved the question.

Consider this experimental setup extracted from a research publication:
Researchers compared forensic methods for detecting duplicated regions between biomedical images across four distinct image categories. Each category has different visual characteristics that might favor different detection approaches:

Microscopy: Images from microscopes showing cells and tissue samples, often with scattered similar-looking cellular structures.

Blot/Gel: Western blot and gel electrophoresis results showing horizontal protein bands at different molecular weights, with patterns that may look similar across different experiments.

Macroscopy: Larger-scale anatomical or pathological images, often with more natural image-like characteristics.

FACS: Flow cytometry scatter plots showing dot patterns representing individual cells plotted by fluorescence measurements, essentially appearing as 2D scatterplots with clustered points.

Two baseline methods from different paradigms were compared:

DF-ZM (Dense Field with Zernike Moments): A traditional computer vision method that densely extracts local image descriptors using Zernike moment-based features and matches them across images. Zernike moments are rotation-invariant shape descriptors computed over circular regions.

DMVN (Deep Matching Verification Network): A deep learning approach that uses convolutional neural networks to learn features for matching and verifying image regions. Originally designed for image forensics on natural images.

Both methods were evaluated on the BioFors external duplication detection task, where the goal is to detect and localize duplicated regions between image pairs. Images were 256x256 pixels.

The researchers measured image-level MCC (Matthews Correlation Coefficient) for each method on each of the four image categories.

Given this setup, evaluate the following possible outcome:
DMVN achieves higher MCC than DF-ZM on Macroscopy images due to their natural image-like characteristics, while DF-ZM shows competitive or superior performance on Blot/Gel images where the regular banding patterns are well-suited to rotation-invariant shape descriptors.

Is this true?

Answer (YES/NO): NO